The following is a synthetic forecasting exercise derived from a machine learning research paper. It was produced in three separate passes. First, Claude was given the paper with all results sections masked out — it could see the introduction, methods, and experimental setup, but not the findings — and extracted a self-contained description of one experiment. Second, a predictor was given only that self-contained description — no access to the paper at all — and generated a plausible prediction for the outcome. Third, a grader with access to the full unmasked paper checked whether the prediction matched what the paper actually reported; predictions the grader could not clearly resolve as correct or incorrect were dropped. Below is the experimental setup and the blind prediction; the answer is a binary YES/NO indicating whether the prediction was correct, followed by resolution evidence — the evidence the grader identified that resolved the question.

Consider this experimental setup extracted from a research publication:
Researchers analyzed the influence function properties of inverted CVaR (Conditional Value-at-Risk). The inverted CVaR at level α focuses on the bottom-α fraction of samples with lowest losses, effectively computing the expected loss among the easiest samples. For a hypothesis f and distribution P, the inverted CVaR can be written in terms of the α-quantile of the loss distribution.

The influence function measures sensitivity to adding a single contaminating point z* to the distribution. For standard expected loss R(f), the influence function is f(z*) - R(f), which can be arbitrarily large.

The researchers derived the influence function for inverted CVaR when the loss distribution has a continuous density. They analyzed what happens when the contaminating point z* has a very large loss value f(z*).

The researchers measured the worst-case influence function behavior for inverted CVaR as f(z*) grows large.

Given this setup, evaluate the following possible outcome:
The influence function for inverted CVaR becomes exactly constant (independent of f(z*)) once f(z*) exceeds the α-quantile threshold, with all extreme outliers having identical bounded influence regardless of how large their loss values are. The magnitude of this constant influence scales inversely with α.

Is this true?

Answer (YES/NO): NO